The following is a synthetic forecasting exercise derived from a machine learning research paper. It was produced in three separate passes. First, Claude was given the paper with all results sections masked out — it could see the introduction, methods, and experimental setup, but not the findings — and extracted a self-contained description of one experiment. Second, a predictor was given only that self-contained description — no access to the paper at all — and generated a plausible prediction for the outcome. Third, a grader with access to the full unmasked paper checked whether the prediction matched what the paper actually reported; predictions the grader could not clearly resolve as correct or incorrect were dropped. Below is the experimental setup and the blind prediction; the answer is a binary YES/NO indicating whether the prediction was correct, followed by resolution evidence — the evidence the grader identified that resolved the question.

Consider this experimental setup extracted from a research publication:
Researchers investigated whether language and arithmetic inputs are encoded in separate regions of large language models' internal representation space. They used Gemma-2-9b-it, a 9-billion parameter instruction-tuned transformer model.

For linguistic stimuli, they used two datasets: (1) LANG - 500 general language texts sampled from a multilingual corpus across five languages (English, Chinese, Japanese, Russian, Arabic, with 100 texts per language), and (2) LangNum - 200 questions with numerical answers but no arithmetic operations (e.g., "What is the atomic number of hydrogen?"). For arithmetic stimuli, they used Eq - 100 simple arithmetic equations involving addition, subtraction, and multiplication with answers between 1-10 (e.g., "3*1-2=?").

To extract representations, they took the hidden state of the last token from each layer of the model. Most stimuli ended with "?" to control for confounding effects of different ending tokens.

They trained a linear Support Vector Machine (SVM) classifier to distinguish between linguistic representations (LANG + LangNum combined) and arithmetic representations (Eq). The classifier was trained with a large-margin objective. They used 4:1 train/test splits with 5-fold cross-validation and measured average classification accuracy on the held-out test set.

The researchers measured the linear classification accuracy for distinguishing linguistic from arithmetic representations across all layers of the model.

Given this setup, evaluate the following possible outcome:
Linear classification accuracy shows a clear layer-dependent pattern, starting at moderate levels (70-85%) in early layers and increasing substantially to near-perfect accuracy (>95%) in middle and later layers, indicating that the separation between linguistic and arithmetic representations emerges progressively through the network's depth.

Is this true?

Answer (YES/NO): NO